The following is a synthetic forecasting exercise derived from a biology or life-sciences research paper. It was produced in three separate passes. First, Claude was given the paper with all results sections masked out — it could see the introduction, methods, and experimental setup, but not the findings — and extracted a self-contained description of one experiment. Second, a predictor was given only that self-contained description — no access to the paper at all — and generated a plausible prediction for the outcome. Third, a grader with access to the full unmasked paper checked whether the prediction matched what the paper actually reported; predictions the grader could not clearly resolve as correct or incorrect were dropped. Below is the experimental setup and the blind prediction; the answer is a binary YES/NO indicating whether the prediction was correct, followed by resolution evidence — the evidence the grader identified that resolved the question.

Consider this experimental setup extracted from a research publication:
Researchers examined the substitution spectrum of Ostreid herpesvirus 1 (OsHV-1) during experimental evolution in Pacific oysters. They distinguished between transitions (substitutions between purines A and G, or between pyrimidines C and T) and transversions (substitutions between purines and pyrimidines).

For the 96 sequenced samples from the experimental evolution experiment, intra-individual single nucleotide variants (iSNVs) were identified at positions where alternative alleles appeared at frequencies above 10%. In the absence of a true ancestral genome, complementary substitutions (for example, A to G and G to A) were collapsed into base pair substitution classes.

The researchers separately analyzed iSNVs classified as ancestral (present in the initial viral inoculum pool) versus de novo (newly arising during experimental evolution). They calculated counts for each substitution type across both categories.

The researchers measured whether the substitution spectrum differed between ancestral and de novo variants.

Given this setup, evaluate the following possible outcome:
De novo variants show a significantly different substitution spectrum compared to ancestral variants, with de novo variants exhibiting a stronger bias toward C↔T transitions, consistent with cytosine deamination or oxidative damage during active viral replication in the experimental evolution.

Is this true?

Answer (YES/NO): NO